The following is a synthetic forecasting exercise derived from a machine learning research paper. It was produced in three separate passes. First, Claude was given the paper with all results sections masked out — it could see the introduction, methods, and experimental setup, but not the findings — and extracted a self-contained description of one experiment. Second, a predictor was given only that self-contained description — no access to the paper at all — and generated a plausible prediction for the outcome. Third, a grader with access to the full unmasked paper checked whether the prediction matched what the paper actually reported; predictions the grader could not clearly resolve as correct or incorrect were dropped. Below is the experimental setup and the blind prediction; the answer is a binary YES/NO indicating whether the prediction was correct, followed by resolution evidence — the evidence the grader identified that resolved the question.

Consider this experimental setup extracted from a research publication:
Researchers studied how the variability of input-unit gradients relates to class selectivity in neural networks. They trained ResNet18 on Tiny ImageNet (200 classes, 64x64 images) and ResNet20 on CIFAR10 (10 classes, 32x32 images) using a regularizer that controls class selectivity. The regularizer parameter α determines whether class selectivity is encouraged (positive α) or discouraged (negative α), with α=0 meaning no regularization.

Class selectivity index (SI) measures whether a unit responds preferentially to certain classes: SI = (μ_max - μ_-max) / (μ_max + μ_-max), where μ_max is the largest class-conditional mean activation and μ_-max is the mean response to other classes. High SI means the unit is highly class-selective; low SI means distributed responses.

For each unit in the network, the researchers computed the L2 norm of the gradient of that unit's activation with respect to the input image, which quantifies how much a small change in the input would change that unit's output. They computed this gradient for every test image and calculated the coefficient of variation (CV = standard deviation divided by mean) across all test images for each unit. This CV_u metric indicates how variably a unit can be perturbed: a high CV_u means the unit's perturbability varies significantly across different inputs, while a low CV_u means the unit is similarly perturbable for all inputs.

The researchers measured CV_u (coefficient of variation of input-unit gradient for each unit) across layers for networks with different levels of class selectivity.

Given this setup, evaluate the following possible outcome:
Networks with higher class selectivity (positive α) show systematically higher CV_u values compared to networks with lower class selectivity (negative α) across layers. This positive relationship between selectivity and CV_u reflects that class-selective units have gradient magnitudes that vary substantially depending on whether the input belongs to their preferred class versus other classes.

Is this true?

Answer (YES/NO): YES